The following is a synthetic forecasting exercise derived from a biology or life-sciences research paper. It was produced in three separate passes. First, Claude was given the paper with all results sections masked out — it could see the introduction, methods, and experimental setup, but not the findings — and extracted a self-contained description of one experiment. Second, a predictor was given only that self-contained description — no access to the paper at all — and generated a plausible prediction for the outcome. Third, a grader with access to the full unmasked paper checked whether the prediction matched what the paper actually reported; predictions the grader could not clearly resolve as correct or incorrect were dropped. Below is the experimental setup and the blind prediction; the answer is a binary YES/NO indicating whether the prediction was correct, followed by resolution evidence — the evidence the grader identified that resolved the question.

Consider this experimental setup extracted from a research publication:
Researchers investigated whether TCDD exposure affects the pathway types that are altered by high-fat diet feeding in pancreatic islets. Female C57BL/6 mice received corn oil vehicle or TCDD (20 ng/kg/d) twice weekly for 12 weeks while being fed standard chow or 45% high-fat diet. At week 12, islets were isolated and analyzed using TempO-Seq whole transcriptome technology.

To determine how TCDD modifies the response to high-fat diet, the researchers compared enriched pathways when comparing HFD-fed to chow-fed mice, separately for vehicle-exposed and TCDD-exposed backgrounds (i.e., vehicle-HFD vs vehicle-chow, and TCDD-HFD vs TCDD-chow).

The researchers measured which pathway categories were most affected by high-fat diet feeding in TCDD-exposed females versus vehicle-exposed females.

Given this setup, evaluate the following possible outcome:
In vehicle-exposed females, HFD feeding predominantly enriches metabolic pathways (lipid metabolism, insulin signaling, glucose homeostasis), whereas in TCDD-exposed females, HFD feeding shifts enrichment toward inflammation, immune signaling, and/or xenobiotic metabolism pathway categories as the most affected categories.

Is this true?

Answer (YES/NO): NO